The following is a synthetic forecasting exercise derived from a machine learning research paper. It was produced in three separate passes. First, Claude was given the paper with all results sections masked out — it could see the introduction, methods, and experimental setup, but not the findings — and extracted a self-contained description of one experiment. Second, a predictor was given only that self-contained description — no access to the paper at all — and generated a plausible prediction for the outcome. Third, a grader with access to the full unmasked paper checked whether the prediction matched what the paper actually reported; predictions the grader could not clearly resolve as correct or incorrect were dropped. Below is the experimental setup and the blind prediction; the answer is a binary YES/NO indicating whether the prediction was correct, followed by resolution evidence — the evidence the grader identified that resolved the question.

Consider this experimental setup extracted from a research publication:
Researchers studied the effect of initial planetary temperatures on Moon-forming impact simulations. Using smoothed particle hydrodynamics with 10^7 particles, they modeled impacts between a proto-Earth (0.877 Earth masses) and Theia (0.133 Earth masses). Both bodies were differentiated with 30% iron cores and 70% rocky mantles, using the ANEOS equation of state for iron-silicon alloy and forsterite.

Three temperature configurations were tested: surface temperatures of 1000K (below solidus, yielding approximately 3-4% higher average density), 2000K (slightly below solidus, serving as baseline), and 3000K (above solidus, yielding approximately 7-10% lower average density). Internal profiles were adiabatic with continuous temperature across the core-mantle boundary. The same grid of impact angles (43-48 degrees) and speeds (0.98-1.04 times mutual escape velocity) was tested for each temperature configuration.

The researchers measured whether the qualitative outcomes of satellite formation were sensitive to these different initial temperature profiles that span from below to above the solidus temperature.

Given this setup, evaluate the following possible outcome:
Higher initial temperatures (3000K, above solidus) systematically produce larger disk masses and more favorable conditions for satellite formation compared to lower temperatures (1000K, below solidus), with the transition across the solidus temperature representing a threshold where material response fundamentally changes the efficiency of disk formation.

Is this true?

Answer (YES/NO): NO